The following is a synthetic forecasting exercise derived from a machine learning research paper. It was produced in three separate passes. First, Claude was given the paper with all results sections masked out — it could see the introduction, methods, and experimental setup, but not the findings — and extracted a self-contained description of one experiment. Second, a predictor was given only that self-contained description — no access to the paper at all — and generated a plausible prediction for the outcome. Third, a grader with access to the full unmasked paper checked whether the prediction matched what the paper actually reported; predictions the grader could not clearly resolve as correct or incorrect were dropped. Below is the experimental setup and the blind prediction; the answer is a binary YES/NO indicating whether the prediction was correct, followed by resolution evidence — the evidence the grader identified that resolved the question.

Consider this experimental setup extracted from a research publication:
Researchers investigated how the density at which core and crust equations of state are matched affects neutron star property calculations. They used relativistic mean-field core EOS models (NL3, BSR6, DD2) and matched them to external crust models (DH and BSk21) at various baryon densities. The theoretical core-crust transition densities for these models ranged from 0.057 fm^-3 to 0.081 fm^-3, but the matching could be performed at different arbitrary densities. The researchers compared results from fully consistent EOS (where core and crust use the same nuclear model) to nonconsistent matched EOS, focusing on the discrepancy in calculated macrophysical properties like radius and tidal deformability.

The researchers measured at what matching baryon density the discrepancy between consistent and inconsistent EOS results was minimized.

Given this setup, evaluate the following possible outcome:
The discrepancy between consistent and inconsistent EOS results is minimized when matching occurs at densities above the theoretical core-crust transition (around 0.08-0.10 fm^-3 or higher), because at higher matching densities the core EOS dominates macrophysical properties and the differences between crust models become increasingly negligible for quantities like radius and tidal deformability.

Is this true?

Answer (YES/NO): NO